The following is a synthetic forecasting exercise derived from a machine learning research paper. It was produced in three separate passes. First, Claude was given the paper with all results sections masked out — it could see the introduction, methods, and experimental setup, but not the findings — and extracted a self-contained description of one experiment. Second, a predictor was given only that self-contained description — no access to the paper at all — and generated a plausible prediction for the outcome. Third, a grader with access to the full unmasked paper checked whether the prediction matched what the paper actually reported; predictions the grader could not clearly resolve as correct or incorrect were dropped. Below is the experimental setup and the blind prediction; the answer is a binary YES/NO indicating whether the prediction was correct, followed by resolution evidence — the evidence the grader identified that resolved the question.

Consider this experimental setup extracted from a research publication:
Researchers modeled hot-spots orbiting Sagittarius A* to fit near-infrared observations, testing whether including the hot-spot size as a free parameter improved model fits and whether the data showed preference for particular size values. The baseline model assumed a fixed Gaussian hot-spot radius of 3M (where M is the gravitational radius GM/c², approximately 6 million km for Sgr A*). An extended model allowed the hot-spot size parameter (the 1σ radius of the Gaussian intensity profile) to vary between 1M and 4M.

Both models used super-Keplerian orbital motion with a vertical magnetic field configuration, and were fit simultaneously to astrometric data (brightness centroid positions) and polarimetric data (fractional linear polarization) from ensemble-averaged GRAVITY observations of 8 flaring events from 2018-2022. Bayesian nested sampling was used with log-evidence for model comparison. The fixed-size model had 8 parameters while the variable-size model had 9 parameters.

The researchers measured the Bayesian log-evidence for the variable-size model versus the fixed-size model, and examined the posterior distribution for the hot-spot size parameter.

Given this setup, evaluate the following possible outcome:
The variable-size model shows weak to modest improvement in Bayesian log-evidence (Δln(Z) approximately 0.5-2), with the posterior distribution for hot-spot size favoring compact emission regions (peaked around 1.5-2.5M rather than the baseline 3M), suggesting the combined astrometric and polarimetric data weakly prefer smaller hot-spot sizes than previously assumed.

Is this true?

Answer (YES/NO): NO